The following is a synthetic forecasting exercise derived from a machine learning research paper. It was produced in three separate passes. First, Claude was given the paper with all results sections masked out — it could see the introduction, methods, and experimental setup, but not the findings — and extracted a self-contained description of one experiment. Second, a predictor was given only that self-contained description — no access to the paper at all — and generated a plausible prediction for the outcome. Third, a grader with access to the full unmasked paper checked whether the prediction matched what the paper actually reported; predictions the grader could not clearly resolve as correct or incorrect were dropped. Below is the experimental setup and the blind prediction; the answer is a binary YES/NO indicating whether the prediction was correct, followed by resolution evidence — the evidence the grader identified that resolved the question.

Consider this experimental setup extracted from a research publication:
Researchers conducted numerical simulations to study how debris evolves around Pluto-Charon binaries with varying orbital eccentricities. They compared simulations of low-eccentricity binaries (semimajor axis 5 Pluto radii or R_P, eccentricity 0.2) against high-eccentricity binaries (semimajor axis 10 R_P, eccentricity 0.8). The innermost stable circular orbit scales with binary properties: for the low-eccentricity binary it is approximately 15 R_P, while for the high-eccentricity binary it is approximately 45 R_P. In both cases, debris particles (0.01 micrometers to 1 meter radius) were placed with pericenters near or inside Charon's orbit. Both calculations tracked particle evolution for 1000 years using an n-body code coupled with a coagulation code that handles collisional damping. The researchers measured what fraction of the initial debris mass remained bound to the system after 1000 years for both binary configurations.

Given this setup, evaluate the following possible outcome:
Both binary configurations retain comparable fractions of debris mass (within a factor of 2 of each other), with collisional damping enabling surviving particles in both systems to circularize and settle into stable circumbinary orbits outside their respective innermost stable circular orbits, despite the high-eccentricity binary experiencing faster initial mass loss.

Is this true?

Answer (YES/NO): NO